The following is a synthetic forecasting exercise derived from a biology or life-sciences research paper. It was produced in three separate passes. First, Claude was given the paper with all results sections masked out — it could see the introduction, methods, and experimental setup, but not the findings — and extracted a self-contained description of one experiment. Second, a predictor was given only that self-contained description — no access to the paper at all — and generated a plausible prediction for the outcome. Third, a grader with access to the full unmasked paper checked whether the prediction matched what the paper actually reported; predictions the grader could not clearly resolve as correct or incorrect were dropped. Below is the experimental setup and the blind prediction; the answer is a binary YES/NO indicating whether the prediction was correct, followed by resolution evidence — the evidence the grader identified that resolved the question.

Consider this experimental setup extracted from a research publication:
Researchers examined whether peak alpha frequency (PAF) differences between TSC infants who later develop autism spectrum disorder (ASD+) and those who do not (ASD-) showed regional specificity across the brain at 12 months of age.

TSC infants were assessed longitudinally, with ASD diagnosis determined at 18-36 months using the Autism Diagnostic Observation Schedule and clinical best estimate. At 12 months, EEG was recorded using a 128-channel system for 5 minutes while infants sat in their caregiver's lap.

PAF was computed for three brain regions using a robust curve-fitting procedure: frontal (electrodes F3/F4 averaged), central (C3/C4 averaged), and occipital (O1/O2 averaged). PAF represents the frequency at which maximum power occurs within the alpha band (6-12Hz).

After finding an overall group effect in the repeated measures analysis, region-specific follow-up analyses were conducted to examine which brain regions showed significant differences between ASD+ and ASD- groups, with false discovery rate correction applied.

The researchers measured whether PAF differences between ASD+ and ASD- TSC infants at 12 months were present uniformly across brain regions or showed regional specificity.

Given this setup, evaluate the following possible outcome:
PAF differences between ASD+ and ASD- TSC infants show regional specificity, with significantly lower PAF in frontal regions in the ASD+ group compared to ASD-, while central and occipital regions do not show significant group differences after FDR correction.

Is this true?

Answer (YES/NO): NO